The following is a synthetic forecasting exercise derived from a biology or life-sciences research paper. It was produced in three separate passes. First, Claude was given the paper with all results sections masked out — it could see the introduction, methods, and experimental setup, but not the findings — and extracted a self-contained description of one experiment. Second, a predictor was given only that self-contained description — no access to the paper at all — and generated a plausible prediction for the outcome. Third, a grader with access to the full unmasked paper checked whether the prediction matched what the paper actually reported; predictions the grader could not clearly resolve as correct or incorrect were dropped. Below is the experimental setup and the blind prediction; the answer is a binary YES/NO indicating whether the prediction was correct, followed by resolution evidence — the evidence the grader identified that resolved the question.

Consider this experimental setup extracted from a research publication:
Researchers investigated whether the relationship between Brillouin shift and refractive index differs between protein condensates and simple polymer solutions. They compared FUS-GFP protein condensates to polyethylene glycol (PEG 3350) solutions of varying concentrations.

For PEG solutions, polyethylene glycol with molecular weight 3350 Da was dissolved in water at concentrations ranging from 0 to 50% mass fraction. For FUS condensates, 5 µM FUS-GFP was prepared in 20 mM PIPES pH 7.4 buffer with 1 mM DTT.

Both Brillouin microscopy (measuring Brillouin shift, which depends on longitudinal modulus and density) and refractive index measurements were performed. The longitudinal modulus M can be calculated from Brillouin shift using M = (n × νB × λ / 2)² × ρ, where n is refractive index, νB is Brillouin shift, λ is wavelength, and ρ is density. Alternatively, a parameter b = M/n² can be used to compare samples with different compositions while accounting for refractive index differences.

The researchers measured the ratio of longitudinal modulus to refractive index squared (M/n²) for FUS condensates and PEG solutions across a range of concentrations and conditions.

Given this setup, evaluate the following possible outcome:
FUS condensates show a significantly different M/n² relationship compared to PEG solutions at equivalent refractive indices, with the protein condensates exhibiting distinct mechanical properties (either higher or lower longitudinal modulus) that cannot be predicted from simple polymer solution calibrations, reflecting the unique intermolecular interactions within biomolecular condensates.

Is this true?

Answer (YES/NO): NO